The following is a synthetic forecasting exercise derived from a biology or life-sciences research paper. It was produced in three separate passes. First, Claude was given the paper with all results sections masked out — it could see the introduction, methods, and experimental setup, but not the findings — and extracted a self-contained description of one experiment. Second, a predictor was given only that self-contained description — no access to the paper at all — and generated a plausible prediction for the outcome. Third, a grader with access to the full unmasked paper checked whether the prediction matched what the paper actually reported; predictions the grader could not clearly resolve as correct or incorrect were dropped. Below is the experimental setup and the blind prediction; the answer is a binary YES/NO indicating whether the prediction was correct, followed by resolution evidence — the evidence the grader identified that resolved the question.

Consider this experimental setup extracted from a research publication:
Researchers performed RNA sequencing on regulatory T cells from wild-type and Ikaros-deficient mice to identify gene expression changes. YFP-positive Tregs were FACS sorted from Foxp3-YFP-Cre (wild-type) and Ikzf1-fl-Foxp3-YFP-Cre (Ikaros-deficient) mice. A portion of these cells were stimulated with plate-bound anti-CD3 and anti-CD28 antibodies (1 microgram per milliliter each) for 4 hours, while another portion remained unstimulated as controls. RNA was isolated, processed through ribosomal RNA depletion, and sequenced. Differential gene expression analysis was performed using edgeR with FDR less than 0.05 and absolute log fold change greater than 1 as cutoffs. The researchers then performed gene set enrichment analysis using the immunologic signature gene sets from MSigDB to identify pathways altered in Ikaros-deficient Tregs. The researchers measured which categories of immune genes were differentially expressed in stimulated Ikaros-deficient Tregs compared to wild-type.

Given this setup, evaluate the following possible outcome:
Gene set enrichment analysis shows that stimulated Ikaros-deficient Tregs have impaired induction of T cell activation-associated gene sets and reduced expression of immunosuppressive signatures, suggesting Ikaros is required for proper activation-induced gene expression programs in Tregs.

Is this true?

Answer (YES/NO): NO